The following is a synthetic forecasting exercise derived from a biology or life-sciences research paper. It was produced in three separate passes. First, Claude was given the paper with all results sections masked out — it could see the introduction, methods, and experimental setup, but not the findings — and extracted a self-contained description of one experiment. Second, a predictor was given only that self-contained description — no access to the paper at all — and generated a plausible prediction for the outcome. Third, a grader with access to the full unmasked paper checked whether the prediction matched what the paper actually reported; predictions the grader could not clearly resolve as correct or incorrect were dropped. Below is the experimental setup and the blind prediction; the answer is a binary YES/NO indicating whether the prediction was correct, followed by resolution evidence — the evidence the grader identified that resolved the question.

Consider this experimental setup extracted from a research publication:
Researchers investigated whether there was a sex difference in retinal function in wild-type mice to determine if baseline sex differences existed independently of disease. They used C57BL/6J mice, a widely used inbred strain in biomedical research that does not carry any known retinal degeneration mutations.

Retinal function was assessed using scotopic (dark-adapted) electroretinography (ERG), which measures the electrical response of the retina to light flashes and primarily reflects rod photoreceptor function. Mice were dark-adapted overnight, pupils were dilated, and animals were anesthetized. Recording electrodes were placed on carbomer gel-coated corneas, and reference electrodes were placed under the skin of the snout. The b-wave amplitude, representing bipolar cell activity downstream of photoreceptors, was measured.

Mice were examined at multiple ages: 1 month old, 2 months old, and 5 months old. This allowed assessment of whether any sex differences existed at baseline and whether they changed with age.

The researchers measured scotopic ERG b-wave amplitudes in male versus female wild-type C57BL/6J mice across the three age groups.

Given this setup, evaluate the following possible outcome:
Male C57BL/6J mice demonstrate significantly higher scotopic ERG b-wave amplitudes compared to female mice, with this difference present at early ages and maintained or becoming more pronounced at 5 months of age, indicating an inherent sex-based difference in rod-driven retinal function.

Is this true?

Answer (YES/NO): NO